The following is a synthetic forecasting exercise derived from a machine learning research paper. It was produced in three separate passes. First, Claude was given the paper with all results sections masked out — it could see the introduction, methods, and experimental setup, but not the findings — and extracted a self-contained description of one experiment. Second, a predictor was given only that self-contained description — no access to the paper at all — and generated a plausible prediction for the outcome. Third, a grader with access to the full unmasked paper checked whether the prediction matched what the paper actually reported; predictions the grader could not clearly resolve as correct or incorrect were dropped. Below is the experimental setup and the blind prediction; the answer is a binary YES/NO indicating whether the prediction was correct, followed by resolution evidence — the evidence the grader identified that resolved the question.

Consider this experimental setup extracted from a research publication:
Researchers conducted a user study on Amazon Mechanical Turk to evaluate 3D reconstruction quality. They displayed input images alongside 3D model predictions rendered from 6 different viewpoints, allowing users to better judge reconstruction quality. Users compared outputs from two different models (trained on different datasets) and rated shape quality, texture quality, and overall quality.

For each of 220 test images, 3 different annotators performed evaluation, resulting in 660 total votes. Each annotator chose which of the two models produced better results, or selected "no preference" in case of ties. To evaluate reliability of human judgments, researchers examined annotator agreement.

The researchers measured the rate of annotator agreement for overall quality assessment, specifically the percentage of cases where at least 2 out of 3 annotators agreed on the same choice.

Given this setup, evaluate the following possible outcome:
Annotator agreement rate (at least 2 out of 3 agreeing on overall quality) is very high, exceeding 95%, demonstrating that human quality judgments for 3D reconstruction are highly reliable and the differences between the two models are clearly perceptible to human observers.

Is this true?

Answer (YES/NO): NO